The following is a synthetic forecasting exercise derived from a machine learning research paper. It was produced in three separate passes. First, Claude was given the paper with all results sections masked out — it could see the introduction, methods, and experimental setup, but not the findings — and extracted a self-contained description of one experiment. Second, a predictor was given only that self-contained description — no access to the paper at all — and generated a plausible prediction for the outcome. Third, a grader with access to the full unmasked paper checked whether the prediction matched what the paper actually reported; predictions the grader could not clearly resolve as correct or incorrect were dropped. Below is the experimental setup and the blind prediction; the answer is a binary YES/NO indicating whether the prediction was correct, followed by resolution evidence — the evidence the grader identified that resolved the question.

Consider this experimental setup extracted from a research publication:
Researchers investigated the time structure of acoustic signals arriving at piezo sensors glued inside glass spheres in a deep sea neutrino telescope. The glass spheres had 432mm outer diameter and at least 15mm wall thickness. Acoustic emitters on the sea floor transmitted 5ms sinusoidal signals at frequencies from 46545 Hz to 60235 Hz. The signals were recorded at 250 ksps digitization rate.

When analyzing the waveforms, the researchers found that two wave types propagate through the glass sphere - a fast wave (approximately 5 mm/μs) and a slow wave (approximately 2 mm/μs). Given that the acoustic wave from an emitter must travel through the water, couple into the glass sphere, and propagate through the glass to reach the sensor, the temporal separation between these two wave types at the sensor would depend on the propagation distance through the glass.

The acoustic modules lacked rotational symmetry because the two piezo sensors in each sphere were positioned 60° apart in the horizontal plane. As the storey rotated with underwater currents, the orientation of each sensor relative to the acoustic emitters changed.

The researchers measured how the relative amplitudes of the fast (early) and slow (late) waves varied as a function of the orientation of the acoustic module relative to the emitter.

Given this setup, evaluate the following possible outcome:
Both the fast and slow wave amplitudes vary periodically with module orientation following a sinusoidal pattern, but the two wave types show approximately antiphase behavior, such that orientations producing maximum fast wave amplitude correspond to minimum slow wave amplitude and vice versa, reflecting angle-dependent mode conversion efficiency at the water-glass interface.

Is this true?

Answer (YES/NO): NO